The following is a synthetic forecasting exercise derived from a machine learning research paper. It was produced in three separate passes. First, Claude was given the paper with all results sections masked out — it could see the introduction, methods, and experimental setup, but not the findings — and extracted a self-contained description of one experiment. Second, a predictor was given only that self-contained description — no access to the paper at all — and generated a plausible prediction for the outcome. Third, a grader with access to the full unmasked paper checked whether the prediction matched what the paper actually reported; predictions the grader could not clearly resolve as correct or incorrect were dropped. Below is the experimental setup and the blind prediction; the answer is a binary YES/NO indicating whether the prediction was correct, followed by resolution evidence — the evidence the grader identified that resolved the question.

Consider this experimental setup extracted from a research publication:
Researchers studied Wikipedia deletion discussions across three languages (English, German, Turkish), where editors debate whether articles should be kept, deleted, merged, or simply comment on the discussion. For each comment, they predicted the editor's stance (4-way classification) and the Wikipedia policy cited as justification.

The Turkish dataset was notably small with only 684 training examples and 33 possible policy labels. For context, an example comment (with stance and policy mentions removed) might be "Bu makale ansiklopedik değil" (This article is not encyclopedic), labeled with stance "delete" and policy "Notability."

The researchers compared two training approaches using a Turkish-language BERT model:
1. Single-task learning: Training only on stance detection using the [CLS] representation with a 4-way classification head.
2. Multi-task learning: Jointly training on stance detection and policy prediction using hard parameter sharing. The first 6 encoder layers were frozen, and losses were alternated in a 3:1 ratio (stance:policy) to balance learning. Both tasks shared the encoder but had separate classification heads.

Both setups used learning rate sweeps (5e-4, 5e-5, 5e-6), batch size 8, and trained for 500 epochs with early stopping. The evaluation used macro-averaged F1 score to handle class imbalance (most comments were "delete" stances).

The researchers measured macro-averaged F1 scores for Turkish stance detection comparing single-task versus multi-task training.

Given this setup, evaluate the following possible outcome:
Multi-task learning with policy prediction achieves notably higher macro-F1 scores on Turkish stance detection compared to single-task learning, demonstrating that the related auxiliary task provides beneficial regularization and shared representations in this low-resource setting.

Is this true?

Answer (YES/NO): YES